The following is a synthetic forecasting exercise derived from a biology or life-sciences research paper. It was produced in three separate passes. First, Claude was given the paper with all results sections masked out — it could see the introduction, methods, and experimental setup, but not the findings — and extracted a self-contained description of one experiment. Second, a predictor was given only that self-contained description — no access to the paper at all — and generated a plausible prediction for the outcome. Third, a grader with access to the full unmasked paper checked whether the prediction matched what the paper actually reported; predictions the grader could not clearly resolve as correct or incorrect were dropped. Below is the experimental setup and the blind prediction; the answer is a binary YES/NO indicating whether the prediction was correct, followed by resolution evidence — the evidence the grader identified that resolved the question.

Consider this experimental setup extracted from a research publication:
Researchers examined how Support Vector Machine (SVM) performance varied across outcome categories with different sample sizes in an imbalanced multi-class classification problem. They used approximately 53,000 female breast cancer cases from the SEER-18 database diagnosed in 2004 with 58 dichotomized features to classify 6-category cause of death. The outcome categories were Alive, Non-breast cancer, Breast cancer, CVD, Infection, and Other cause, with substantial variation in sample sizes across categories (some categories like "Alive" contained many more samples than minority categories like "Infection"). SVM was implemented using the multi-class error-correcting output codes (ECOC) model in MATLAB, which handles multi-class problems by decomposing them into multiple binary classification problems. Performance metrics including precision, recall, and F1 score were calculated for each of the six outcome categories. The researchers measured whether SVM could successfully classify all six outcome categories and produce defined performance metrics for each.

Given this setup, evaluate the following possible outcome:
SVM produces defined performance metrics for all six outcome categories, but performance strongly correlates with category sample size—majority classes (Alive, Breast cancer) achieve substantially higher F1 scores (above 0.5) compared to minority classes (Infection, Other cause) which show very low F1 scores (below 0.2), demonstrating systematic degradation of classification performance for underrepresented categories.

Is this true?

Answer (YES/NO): NO